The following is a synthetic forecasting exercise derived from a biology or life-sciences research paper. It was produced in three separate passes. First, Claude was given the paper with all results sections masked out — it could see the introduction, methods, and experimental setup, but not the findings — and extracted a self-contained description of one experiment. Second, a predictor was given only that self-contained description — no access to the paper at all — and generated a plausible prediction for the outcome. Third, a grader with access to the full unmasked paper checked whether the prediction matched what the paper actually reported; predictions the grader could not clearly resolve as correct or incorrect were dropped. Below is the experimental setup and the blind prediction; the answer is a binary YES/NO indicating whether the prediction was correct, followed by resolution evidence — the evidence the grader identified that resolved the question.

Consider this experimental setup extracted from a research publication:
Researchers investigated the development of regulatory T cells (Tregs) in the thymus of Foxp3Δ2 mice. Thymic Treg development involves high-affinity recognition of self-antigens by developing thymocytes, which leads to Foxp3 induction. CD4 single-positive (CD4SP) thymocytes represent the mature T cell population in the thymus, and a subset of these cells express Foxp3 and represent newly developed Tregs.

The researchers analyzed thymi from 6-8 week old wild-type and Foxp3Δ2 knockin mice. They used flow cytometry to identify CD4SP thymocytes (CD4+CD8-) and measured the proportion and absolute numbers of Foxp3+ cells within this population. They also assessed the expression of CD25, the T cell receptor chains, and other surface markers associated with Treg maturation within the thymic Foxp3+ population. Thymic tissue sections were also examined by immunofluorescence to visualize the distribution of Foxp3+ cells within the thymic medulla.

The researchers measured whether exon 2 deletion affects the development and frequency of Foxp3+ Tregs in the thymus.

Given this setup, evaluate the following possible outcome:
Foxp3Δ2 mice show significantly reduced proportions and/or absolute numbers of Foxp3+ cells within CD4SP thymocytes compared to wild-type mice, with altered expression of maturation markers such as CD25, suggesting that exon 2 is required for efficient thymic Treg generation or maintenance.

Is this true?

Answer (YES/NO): YES